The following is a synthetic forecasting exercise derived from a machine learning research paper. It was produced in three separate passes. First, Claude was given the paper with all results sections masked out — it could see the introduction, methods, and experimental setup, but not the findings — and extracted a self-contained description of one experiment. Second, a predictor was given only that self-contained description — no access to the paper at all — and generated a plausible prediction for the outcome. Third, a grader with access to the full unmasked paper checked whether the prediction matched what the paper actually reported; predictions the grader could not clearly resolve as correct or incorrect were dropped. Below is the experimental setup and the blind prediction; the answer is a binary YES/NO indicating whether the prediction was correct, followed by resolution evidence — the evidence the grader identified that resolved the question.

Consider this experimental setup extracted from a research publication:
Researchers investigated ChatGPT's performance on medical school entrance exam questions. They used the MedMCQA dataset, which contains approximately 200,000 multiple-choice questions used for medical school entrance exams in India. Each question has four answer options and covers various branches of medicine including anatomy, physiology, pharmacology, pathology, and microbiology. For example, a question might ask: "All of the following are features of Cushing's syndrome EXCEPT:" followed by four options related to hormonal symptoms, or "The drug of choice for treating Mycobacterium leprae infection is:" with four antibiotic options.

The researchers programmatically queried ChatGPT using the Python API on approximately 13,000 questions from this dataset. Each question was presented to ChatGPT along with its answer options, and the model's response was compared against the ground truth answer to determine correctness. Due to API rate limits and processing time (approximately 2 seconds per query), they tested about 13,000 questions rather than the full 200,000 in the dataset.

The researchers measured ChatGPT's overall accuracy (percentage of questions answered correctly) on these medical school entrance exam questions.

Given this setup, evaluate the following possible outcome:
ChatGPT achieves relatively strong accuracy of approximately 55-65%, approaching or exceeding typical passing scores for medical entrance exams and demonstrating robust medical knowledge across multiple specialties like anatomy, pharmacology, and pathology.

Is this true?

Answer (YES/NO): YES